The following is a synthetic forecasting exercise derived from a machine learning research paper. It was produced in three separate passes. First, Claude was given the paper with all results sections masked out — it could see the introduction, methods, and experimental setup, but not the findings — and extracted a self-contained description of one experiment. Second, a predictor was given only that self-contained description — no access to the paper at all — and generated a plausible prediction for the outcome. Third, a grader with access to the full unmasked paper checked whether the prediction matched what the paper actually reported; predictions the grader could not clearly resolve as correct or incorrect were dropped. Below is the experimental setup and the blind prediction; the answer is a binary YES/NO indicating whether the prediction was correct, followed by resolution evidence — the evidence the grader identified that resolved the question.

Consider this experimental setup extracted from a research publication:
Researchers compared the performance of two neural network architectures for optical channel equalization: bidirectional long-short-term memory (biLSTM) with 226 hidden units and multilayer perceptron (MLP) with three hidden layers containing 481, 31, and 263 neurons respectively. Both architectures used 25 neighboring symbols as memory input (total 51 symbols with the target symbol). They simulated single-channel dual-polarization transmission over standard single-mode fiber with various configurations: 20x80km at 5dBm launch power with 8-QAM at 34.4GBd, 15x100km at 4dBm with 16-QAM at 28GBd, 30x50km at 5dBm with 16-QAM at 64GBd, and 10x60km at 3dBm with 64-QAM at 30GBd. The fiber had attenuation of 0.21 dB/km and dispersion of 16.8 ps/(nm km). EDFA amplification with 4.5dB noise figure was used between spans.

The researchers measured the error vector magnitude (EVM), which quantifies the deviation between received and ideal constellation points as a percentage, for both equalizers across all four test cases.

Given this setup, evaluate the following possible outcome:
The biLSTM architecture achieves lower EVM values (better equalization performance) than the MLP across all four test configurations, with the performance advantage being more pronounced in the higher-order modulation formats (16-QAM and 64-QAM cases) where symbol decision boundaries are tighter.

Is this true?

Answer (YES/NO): NO